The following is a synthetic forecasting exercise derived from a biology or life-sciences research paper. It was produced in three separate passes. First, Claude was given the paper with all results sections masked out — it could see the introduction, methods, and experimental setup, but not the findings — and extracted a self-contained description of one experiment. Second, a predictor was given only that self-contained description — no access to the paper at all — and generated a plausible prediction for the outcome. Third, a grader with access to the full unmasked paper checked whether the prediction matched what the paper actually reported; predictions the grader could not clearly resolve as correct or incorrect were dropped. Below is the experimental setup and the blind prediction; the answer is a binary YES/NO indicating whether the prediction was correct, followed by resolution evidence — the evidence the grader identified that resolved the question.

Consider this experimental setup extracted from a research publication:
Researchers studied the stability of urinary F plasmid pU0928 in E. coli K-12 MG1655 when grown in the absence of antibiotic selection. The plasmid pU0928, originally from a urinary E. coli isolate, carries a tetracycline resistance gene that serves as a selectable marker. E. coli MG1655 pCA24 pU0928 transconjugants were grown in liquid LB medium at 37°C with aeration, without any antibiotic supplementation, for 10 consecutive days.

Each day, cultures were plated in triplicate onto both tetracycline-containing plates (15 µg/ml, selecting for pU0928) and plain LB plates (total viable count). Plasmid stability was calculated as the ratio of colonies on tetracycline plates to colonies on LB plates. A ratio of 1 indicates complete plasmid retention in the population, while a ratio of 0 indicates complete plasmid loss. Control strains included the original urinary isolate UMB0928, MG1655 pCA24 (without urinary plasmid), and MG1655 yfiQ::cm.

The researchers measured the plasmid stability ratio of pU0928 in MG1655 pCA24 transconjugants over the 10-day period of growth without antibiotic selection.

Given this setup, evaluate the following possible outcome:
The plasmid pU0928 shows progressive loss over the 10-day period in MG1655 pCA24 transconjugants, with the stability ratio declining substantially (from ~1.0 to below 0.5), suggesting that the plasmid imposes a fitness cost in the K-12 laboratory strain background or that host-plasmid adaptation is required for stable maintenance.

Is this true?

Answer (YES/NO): NO